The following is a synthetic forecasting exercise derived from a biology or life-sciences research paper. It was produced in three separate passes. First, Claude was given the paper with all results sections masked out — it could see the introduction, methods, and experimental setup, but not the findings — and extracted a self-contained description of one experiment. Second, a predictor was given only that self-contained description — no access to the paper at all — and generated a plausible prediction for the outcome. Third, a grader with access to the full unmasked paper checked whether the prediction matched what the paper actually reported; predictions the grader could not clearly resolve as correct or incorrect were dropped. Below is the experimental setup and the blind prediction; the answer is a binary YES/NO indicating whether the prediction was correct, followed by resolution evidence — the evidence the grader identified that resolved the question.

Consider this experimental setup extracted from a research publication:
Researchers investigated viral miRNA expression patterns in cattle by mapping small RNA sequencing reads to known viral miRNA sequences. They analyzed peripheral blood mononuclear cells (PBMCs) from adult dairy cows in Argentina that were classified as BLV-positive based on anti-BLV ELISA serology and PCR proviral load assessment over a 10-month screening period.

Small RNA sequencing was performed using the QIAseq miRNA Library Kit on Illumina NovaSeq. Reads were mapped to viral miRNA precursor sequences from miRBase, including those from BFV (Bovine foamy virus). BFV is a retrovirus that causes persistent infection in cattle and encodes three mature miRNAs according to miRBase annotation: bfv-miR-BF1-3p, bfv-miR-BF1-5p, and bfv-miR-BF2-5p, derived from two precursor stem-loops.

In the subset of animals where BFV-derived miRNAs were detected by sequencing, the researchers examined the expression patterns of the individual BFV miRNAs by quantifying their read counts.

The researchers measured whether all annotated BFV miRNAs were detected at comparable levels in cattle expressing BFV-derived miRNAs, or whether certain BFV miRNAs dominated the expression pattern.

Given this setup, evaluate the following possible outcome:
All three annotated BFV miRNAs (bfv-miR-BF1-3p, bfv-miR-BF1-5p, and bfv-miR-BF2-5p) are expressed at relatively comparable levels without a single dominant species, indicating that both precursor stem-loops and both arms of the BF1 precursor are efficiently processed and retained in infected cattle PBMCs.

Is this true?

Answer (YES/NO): YES